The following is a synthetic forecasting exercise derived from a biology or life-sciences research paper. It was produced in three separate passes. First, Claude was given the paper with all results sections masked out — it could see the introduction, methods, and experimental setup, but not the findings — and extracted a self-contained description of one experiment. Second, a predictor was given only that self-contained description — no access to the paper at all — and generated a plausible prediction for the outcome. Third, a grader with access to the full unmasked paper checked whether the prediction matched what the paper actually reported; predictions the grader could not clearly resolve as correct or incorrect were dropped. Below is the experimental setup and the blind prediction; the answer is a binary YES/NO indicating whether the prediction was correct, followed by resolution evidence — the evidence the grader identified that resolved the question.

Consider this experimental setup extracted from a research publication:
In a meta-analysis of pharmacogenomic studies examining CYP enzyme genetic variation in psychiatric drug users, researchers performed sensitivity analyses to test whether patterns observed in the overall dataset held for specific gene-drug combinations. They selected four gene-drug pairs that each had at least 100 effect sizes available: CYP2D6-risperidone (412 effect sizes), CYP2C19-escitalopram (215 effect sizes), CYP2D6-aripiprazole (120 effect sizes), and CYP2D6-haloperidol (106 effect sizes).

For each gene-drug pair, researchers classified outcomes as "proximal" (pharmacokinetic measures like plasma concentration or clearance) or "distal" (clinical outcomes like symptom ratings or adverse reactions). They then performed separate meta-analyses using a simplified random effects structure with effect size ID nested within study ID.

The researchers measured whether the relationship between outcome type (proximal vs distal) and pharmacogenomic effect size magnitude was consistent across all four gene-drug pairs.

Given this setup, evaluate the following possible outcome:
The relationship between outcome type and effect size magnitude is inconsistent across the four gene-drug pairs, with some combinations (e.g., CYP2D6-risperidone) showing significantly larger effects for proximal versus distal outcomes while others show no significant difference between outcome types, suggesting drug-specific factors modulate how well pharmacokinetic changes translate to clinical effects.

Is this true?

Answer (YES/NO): NO